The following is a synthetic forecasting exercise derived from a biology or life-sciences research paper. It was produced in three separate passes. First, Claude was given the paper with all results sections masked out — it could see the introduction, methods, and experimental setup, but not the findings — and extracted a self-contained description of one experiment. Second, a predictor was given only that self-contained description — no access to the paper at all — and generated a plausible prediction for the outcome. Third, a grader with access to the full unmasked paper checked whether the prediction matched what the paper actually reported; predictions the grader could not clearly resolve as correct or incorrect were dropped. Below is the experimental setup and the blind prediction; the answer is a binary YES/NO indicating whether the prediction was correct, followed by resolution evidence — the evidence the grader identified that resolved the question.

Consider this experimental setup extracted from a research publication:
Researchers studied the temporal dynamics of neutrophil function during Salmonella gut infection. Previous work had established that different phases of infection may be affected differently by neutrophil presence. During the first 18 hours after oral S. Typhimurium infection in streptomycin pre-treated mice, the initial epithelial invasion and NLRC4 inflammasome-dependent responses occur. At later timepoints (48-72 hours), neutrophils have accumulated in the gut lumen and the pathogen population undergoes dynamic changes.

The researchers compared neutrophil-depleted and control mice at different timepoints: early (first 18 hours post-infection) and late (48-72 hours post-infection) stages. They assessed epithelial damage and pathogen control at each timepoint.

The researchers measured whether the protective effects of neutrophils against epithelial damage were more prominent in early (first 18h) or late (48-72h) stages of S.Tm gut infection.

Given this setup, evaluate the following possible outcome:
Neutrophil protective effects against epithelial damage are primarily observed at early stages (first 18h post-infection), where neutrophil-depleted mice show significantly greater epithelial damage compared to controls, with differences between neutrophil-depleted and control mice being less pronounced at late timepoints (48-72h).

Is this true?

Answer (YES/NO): NO